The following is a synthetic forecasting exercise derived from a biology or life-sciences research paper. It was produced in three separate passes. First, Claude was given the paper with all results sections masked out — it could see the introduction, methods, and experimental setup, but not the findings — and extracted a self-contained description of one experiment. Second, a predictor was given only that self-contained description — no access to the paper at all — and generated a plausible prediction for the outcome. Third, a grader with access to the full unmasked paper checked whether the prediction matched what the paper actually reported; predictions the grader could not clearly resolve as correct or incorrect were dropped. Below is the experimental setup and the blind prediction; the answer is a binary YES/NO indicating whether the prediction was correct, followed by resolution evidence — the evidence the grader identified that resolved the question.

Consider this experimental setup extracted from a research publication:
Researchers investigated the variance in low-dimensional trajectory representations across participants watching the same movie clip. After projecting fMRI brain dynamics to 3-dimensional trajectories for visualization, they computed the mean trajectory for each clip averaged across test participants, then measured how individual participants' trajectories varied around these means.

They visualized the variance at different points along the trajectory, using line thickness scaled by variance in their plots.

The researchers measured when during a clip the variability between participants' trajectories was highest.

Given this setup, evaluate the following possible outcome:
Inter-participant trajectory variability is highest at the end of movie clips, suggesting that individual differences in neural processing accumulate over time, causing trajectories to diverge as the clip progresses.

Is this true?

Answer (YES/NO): YES